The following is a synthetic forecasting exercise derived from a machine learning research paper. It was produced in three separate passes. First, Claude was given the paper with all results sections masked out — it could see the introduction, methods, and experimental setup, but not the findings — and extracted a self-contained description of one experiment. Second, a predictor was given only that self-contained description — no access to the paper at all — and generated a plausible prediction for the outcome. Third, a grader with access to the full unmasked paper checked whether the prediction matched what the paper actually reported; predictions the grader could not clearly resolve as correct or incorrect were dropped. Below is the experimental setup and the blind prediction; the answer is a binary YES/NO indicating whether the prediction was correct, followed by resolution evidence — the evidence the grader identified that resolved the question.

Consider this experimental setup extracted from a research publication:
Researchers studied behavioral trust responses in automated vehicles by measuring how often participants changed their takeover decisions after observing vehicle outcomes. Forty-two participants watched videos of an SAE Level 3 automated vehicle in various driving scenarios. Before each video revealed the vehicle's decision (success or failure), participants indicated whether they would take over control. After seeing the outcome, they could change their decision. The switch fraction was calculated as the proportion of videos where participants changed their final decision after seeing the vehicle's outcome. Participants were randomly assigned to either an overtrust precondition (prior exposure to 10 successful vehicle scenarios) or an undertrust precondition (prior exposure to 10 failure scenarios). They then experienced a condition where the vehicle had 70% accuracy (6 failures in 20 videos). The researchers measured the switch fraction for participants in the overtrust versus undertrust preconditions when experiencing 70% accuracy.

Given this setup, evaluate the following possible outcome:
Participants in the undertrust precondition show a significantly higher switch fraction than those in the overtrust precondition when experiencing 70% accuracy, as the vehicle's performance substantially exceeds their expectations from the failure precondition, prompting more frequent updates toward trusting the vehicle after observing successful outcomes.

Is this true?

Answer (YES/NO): NO